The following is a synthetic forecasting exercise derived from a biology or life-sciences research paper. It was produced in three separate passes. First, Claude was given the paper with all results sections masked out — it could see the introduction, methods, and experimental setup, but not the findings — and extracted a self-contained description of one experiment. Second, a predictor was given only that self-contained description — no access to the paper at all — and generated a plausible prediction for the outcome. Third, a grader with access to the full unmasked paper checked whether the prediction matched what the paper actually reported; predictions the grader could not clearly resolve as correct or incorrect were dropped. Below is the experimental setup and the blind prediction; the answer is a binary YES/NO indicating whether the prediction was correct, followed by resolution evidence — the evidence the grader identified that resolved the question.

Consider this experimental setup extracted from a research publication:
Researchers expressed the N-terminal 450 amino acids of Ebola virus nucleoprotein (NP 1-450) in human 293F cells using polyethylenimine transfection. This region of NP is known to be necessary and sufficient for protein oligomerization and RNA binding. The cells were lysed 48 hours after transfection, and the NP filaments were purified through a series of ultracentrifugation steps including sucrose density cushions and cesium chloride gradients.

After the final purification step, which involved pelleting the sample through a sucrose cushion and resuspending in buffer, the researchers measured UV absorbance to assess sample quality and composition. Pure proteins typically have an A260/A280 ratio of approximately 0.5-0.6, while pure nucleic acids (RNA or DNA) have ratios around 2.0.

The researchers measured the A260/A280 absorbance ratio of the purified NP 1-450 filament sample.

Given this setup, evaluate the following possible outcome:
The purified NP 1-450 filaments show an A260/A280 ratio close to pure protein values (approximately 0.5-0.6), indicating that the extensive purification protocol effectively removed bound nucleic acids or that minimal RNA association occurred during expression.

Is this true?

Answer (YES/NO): NO